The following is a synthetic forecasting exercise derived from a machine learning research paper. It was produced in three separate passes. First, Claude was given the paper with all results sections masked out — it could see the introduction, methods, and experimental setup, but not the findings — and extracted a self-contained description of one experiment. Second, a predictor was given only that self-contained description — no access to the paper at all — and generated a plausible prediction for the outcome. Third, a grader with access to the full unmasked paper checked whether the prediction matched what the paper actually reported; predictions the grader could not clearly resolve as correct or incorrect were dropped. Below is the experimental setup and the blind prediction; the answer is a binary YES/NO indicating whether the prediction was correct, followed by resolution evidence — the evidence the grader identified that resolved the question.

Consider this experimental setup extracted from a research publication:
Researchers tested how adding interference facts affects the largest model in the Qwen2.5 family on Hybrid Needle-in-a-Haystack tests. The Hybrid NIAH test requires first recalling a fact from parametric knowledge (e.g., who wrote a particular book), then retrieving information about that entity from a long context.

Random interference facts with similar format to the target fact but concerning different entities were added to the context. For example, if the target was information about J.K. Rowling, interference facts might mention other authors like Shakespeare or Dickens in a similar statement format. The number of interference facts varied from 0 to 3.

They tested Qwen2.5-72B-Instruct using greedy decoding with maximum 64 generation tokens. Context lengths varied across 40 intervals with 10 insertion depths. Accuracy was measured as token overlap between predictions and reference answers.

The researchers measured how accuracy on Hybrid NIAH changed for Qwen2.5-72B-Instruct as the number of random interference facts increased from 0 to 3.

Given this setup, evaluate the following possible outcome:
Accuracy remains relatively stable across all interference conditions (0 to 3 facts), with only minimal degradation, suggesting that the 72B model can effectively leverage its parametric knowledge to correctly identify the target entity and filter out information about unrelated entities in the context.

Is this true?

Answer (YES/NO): NO